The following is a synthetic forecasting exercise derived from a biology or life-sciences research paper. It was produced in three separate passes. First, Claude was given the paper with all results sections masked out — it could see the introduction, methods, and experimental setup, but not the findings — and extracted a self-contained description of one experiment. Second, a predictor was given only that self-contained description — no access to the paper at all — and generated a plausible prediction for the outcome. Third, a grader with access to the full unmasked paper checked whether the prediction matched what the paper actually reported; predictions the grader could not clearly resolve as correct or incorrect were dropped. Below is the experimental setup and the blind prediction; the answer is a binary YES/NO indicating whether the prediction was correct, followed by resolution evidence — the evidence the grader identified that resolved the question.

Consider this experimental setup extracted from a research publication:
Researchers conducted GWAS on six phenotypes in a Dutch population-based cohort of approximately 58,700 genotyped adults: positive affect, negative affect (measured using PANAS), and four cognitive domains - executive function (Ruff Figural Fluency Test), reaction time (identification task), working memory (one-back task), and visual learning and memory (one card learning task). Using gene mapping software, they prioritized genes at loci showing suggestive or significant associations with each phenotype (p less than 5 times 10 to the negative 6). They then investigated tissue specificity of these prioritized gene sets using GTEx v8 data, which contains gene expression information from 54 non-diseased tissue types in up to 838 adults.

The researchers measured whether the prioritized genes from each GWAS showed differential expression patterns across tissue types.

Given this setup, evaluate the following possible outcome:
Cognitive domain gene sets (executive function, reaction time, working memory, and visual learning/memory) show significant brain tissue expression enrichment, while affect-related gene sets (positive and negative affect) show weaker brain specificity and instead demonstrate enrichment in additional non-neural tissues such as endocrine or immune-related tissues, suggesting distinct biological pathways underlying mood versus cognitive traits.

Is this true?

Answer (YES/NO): NO